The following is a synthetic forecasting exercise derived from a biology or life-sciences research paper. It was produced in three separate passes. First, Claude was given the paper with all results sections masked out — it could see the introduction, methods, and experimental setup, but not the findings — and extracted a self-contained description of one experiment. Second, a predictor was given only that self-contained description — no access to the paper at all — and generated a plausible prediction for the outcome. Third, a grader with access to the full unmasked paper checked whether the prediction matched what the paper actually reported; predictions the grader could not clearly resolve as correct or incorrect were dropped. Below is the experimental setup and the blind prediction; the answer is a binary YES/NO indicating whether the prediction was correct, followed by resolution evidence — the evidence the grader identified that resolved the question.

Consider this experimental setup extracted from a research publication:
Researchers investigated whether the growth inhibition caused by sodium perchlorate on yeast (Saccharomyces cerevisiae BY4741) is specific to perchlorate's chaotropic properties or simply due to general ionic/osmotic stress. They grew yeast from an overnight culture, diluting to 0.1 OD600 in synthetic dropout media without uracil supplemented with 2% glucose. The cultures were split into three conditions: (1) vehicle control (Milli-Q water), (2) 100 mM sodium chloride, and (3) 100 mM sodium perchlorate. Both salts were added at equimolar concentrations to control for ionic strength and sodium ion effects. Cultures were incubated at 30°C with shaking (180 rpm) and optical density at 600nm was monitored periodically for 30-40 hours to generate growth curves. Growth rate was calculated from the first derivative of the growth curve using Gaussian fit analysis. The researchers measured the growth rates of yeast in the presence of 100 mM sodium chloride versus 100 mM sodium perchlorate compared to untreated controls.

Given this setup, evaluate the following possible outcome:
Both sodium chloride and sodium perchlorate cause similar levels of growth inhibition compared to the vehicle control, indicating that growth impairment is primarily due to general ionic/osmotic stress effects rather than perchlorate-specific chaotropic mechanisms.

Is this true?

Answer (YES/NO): NO